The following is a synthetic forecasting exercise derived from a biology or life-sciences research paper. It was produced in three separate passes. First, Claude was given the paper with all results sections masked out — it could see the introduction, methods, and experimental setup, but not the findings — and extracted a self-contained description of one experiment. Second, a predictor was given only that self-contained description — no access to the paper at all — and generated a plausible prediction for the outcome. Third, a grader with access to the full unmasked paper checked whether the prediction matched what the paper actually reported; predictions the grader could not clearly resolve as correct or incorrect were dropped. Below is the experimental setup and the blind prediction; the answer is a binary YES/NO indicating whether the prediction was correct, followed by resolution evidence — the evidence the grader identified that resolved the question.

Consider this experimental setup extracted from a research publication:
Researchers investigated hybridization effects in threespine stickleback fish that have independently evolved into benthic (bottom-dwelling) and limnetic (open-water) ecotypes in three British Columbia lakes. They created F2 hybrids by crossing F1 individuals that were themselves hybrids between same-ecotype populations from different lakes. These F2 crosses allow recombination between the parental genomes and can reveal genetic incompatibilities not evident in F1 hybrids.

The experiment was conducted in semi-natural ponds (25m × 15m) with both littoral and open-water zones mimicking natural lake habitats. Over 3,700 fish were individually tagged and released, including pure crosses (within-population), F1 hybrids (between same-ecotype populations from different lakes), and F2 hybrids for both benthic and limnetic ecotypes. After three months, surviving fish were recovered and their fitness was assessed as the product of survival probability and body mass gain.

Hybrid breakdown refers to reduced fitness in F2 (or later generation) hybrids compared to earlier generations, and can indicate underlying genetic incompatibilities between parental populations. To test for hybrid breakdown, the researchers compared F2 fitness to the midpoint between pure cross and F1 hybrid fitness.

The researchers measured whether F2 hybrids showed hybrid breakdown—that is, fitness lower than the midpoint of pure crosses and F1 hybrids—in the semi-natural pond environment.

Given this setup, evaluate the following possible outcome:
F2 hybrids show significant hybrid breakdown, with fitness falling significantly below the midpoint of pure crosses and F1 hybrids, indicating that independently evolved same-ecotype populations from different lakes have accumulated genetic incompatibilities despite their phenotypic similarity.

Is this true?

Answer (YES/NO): YES